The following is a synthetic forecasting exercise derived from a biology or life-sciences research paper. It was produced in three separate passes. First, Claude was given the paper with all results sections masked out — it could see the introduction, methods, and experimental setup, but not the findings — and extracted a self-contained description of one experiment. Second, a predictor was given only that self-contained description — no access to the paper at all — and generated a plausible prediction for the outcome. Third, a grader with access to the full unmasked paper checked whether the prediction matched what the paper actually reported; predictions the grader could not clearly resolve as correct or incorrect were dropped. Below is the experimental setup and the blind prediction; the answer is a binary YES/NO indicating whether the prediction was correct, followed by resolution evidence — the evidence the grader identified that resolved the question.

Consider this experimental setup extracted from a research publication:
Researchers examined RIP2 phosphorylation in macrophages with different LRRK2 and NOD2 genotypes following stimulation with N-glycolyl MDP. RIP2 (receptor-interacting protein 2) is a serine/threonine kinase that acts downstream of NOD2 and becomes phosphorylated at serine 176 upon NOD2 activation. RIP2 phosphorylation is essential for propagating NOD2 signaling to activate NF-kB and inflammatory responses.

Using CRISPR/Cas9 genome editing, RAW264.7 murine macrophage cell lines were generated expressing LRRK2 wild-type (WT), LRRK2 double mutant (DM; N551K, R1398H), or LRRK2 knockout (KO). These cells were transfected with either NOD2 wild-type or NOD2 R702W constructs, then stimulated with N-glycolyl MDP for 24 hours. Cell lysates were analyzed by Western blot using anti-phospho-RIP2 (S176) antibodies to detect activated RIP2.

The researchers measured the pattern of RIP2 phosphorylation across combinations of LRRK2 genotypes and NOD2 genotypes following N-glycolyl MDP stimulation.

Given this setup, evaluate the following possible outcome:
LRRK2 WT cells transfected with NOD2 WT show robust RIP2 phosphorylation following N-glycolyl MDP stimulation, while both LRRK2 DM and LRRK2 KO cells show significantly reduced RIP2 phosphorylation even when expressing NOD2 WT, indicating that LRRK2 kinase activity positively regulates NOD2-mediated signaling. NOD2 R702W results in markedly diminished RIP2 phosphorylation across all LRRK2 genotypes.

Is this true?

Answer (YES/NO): YES